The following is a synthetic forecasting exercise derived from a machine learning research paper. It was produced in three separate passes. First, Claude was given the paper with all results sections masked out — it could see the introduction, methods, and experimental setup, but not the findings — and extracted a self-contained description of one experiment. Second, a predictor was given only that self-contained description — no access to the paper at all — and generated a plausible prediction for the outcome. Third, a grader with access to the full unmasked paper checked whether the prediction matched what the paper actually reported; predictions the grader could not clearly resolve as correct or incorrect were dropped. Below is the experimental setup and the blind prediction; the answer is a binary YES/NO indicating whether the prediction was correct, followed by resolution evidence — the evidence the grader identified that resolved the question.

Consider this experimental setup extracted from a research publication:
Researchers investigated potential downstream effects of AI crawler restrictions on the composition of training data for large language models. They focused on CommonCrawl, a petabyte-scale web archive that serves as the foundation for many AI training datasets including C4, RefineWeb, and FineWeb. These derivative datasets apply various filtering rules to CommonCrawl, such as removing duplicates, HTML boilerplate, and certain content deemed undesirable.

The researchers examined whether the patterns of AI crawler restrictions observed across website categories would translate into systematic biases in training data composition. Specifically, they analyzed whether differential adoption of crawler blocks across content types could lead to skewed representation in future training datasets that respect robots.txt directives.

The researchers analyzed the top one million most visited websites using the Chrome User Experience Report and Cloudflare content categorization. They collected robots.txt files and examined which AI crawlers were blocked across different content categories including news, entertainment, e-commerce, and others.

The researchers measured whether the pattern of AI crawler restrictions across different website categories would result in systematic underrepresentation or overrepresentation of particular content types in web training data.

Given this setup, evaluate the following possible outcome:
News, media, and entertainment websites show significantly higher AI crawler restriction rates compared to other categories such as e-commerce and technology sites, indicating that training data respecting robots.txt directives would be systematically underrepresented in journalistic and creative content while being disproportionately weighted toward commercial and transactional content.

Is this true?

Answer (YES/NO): YES